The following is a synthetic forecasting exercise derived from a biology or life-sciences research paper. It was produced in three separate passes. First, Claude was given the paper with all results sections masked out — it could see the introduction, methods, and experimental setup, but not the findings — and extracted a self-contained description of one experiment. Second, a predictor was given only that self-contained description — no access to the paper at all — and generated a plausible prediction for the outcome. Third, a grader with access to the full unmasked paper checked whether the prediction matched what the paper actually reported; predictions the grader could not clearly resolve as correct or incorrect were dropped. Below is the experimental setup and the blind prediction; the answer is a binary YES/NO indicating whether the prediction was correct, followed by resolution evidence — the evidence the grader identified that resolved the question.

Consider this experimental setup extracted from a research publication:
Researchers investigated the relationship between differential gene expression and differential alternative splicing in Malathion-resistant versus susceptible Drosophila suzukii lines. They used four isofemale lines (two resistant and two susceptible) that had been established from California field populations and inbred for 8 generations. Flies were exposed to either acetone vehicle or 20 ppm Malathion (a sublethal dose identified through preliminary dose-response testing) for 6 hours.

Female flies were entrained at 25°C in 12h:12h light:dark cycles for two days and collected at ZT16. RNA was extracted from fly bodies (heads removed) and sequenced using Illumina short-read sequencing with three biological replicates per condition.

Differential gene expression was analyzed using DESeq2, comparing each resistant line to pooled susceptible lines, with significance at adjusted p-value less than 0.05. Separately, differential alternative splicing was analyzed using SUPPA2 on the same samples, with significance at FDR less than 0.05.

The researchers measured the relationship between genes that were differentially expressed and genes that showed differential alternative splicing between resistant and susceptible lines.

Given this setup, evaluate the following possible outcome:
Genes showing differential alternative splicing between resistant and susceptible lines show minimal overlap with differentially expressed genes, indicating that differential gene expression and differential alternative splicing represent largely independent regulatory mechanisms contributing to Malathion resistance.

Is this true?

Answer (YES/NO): YES